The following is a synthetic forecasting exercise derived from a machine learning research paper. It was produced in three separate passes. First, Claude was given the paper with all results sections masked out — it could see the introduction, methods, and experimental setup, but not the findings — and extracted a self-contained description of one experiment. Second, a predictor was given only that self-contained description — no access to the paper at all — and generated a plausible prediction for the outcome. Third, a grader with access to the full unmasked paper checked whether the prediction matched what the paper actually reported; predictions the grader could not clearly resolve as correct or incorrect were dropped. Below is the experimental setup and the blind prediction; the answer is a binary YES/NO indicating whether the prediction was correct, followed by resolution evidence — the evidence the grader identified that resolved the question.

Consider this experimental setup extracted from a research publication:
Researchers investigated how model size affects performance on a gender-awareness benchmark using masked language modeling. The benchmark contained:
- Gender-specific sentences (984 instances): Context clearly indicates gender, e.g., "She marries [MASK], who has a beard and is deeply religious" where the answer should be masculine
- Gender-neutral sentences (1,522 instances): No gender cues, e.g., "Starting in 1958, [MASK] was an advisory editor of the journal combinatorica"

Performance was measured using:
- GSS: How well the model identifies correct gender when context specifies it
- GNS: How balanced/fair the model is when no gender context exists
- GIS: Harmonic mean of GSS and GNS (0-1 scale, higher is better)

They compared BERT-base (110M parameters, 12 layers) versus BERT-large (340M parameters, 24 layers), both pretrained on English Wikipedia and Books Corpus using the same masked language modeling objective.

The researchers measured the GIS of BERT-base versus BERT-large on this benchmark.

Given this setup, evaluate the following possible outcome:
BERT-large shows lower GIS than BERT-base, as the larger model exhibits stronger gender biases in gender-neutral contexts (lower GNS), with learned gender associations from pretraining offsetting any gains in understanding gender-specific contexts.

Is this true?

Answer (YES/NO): NO